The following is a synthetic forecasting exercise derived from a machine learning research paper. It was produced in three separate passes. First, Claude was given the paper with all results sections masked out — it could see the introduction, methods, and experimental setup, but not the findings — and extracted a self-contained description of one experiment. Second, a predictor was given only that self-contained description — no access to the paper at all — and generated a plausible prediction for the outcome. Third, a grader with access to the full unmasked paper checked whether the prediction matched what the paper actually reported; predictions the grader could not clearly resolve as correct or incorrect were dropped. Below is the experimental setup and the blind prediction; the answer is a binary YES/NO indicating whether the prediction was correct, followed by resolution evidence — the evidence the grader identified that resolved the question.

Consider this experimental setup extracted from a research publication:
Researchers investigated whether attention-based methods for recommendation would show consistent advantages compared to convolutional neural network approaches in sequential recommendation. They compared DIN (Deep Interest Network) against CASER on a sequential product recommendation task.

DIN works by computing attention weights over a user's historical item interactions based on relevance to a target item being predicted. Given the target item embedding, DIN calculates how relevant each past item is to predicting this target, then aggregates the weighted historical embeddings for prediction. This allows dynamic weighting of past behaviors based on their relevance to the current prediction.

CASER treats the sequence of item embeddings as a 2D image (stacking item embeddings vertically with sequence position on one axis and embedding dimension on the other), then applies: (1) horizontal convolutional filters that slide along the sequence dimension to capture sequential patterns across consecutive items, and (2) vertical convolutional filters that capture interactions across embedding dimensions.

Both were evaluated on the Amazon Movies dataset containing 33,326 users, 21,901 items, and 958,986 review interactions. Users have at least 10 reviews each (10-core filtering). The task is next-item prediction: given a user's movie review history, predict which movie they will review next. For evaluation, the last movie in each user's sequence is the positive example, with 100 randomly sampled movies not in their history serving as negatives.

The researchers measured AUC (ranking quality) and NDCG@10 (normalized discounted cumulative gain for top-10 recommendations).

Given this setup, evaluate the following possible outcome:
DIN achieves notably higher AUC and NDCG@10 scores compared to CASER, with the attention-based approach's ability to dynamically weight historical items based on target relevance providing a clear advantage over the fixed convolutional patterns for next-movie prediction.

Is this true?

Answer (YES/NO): NO